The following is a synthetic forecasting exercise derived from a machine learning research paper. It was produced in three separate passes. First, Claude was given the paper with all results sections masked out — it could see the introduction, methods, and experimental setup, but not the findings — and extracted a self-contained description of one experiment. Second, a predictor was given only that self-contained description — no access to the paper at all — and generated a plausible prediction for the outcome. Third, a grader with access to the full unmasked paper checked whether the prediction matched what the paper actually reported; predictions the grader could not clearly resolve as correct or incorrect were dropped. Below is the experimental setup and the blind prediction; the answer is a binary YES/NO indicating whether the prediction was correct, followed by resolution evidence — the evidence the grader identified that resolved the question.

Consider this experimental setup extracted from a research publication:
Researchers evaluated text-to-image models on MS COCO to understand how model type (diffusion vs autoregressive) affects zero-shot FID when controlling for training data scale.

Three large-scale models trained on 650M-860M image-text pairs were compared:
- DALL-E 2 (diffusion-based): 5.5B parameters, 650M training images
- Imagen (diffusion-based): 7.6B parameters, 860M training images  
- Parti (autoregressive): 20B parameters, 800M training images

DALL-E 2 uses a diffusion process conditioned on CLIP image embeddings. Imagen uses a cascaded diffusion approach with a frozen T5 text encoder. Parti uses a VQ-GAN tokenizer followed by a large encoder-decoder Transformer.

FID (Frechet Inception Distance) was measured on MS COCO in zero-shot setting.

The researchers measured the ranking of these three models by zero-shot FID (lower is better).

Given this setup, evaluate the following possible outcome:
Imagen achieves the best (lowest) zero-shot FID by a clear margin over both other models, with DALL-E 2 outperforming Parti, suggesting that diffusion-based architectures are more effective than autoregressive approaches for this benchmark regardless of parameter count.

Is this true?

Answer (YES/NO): NO